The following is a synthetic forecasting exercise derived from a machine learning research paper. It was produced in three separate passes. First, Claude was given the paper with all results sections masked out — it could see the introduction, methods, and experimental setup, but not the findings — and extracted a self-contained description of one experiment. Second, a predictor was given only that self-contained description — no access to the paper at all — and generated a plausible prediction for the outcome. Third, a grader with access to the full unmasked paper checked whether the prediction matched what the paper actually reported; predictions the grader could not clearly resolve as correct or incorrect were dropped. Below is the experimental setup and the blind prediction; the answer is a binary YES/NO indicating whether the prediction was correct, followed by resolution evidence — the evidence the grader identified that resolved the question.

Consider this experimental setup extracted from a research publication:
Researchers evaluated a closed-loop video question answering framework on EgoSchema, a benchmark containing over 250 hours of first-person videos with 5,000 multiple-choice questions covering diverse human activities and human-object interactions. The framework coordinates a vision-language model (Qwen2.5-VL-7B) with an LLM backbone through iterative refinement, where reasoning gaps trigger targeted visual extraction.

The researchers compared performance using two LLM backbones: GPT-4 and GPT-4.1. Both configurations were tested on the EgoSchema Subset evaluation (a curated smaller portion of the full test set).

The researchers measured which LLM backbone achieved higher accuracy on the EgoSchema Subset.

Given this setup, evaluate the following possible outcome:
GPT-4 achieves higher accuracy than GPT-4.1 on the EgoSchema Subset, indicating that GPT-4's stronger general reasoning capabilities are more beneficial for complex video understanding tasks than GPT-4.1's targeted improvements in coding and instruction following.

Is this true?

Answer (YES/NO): NO